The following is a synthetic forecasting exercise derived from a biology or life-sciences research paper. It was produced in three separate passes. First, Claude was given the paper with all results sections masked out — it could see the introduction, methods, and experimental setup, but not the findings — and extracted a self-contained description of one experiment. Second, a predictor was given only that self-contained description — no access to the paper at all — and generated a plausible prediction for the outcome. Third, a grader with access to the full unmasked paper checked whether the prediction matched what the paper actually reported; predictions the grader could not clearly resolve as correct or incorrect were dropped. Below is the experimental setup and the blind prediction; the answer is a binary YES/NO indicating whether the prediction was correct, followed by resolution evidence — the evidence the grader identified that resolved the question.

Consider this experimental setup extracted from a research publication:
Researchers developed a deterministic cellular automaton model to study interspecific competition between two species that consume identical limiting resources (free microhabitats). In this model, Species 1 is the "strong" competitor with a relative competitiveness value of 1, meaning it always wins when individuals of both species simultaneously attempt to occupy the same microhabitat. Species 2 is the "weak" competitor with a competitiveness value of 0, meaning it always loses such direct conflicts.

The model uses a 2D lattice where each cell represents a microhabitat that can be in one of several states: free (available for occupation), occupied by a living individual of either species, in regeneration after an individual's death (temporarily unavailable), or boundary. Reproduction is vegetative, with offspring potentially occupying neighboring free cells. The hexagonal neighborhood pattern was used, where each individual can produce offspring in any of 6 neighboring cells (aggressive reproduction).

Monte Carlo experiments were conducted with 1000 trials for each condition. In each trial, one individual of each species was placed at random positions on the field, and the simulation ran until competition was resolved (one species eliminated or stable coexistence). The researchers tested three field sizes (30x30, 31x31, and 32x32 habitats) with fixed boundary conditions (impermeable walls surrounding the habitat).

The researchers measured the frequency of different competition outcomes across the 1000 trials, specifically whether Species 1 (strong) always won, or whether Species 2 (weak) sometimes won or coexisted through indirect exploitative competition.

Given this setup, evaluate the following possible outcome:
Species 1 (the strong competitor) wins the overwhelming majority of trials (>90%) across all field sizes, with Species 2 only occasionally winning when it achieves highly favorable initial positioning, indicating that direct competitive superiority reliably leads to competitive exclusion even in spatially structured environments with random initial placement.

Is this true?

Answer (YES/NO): NO